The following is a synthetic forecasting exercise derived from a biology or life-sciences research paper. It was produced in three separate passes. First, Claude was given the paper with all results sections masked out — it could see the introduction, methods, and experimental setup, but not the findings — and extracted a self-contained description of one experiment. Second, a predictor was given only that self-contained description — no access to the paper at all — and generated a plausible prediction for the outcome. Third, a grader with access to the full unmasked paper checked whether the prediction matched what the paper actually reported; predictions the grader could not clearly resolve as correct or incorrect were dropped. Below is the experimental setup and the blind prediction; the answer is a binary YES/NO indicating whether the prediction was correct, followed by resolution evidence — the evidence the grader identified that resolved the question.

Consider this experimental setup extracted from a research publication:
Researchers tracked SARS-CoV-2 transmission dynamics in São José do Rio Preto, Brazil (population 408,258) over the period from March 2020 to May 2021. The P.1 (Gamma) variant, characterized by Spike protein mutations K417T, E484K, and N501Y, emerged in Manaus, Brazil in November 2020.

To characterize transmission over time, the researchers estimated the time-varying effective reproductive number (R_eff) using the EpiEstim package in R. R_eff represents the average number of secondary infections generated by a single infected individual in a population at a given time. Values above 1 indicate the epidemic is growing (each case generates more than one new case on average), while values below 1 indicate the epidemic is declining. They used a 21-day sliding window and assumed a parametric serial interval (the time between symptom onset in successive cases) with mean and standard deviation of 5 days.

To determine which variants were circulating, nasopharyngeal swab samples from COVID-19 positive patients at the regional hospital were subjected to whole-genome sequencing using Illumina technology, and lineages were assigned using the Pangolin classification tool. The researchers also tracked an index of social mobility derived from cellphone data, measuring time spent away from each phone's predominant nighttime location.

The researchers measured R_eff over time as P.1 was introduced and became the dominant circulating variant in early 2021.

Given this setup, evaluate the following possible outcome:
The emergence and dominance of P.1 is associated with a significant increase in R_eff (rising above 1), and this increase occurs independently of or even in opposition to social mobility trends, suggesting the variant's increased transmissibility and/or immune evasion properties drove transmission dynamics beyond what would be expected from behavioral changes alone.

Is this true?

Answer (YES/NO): NO